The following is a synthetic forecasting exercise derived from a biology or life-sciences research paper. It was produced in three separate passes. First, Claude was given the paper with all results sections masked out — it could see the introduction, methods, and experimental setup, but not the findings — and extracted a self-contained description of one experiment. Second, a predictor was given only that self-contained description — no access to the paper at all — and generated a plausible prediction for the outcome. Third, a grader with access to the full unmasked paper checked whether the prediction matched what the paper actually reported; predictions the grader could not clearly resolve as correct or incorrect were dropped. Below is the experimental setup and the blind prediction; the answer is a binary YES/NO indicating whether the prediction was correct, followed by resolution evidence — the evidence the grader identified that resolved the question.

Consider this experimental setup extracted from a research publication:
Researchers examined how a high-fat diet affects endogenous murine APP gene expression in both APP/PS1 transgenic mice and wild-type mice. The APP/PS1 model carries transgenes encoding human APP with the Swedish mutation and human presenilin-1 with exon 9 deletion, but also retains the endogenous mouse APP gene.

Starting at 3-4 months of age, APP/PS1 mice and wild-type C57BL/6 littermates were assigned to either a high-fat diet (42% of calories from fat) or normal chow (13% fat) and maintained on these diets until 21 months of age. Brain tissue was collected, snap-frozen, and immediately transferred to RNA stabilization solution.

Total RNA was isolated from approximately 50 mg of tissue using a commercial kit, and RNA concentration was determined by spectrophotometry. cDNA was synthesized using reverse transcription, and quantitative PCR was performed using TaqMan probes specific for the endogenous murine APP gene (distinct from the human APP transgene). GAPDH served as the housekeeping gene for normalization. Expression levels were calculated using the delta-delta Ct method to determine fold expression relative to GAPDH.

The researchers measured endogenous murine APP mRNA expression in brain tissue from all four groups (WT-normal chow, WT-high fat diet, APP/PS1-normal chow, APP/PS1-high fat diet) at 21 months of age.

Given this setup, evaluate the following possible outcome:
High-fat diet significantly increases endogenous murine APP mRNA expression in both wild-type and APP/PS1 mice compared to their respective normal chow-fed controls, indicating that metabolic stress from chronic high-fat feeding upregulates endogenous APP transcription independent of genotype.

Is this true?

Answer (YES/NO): NO